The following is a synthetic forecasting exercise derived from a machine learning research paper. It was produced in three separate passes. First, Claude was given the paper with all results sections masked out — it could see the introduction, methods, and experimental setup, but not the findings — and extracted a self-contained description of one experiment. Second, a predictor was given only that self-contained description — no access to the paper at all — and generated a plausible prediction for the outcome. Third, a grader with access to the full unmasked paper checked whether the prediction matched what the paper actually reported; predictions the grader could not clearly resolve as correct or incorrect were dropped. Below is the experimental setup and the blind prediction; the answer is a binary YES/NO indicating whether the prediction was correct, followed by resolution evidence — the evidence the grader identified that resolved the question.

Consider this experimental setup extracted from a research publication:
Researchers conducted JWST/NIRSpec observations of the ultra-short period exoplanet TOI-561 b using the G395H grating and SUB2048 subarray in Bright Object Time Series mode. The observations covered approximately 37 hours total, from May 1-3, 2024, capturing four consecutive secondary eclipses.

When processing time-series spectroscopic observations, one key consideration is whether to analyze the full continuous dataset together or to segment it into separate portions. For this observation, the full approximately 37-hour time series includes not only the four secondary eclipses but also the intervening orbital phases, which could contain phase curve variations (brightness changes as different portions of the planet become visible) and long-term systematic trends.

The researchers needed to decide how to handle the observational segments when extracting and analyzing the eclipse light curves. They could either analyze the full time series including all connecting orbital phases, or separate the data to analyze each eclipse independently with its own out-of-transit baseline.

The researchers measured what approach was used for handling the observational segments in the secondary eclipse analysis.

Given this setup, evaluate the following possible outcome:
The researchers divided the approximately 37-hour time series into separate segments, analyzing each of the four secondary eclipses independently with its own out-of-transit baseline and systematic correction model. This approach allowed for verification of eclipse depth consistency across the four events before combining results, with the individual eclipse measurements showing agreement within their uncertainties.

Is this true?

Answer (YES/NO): YES